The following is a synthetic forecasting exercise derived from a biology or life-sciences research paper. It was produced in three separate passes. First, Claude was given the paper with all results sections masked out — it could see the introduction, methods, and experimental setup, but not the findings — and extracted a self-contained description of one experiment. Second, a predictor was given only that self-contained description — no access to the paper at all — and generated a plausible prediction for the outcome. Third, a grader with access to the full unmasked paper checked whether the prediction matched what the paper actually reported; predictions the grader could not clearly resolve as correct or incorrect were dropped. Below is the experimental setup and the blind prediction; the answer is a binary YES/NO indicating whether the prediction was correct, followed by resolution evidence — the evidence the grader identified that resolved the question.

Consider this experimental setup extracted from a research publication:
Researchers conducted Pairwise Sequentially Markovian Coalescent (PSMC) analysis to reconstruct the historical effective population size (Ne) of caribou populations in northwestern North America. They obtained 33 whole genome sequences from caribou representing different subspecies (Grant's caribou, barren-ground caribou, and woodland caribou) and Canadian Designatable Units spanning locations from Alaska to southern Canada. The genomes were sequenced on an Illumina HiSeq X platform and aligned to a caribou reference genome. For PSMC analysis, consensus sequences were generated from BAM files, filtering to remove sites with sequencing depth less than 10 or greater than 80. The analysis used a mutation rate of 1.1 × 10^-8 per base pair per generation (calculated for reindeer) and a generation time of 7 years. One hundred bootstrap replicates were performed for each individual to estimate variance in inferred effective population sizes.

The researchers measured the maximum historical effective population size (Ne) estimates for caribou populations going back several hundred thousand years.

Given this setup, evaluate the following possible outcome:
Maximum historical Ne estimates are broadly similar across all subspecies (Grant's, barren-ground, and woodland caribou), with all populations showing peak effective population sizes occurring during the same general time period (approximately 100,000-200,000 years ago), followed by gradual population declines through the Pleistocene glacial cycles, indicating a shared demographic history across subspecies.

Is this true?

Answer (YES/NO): NO